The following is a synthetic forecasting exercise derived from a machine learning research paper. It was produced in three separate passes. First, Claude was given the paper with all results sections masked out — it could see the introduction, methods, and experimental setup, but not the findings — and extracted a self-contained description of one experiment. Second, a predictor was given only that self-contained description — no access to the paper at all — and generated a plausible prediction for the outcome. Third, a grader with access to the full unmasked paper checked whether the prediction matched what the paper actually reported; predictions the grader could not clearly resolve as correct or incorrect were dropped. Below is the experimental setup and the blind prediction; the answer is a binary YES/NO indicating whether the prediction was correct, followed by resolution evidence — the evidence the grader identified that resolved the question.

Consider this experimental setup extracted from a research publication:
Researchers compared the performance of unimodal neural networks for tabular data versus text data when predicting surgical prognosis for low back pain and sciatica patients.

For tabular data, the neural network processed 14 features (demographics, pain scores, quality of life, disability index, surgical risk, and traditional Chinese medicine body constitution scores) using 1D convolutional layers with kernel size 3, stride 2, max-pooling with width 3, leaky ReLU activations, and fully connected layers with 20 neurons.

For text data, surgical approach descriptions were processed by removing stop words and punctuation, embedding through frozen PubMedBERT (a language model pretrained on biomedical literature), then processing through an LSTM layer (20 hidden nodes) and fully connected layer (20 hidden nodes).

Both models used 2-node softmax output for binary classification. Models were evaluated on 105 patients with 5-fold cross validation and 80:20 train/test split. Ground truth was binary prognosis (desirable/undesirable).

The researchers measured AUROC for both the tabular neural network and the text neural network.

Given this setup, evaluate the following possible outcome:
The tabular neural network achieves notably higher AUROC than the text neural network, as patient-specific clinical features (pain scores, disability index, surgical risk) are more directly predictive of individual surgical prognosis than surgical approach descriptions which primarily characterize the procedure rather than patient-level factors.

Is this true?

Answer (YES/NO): NO